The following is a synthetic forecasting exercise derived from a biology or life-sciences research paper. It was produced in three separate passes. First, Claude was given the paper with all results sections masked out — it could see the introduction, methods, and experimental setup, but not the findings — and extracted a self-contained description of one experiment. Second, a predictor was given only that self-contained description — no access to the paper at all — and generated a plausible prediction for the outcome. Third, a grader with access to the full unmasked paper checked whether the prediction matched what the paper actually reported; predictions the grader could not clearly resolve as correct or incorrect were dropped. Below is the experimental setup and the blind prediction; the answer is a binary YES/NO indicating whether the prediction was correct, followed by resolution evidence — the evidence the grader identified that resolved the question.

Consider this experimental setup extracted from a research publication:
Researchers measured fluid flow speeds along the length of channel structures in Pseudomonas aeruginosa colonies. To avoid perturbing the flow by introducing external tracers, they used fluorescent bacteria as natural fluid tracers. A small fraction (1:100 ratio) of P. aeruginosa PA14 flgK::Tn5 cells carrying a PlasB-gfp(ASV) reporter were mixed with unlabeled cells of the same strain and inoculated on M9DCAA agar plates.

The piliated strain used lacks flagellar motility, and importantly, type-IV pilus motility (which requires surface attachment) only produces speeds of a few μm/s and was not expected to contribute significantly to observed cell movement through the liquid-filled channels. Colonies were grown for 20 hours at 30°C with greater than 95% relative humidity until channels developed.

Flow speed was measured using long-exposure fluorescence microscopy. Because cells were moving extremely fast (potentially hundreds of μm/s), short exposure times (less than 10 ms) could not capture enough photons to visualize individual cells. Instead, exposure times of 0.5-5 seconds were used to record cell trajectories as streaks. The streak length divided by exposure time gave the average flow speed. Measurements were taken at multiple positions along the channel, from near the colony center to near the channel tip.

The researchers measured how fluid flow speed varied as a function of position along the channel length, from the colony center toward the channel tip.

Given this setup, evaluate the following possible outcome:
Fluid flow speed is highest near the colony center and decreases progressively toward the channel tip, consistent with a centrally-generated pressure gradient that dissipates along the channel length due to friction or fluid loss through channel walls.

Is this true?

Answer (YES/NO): NO